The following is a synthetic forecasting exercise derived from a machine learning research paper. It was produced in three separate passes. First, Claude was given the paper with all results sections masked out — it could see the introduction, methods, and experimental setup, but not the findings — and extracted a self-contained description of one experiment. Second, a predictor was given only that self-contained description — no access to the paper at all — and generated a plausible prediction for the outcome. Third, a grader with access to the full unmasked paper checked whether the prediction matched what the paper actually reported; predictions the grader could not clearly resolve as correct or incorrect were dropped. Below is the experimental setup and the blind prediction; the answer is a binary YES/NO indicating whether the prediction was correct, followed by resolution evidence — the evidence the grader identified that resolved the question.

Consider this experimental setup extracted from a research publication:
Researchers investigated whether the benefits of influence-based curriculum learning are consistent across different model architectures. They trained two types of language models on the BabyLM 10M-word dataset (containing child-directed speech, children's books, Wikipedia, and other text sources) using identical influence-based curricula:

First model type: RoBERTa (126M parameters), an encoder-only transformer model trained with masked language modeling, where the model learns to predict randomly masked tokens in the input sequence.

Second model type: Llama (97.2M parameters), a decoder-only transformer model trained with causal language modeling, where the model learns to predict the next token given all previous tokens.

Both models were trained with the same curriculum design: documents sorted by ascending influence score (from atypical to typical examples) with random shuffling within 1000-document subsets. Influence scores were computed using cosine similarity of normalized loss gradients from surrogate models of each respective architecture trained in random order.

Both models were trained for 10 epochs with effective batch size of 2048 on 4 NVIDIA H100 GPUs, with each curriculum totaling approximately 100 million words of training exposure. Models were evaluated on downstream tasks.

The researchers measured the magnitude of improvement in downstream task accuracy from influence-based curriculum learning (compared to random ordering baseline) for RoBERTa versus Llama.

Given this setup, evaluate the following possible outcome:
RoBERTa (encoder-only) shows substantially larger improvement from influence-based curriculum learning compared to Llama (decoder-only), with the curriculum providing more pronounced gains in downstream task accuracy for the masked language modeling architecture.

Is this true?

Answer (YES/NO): YES